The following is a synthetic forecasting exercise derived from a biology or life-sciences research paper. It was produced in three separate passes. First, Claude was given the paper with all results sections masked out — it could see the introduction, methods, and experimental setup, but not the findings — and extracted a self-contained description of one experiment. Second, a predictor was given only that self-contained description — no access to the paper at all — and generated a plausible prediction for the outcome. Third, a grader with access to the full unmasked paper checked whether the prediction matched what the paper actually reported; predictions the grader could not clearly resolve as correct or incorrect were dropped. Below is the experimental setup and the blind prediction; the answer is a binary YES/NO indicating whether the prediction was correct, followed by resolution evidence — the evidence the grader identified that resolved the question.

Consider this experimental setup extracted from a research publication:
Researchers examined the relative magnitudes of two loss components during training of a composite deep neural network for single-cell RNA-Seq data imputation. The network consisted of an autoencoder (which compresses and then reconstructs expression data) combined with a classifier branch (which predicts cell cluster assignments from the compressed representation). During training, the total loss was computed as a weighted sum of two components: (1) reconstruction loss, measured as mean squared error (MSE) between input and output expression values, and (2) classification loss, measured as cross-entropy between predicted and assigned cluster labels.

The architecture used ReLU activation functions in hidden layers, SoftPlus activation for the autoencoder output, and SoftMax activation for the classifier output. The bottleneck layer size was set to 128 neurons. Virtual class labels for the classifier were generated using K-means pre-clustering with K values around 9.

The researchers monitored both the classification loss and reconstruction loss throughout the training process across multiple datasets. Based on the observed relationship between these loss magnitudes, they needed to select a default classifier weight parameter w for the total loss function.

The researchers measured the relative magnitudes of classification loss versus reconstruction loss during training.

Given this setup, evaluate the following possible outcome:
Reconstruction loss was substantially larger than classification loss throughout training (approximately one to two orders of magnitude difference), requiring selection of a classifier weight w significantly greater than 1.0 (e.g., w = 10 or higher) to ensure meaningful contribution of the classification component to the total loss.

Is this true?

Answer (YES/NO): NO